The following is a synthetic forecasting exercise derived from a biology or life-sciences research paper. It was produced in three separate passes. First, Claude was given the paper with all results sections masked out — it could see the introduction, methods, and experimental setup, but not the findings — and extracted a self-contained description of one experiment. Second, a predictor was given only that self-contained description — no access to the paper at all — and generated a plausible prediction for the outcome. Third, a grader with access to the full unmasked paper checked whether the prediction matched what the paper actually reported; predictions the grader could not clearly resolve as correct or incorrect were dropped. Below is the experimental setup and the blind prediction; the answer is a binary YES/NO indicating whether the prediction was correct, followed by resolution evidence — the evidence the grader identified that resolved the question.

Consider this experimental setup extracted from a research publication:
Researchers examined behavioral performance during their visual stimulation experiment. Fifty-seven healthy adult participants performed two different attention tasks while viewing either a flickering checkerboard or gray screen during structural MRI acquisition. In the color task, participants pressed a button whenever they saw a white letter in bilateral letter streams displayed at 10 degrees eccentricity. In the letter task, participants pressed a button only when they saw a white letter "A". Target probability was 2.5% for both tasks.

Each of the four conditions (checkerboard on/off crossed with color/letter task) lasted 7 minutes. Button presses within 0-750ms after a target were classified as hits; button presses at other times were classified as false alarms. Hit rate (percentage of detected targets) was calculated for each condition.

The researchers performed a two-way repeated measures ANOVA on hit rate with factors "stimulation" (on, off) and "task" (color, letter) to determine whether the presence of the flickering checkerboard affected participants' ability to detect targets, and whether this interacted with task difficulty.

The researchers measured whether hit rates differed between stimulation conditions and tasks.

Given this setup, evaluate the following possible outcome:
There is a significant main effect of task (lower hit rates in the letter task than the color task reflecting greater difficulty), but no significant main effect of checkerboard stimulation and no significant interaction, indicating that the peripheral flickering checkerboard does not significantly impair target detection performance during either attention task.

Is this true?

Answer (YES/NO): NO